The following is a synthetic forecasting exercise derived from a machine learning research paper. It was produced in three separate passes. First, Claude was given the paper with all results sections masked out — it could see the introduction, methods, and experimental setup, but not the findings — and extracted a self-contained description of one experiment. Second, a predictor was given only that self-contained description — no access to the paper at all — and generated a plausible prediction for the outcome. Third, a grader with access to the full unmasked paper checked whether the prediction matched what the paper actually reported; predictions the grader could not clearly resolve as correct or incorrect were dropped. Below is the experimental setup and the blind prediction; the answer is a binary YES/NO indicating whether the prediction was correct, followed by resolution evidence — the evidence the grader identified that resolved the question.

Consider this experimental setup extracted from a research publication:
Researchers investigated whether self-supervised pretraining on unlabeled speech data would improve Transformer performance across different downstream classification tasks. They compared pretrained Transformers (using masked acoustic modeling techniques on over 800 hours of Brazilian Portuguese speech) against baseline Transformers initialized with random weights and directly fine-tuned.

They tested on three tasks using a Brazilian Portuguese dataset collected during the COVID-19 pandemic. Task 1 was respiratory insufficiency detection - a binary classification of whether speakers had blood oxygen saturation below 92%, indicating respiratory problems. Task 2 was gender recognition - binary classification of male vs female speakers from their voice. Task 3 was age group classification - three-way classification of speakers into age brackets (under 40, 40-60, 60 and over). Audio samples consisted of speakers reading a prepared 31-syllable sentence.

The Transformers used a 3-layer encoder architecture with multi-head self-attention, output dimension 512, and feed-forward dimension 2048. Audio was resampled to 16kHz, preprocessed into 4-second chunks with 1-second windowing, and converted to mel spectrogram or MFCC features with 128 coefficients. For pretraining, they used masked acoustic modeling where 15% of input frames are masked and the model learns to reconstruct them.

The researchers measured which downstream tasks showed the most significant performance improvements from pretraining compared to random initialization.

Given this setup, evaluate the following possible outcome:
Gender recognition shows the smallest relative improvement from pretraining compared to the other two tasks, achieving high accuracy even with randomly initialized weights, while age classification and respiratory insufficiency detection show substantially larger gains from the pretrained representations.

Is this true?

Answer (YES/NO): NO